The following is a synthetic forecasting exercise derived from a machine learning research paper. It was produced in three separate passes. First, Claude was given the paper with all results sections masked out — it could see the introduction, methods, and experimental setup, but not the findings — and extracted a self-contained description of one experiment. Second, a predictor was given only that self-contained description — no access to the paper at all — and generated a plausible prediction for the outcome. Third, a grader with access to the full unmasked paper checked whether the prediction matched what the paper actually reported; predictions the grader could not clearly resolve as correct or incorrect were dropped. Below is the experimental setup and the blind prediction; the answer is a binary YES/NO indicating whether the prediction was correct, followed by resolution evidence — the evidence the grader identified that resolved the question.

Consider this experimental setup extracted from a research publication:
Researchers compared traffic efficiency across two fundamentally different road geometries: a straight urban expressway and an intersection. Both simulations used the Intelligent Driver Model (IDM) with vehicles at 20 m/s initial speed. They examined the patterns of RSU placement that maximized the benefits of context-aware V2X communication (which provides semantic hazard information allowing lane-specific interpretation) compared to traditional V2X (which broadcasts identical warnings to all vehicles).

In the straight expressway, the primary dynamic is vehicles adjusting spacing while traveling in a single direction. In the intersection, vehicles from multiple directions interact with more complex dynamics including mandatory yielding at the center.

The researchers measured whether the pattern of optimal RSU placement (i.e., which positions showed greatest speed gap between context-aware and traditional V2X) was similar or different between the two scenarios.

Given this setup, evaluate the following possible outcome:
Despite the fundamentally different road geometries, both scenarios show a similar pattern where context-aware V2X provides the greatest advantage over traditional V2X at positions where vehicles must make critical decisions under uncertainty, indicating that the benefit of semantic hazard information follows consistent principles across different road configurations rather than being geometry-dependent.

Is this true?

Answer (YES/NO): NO